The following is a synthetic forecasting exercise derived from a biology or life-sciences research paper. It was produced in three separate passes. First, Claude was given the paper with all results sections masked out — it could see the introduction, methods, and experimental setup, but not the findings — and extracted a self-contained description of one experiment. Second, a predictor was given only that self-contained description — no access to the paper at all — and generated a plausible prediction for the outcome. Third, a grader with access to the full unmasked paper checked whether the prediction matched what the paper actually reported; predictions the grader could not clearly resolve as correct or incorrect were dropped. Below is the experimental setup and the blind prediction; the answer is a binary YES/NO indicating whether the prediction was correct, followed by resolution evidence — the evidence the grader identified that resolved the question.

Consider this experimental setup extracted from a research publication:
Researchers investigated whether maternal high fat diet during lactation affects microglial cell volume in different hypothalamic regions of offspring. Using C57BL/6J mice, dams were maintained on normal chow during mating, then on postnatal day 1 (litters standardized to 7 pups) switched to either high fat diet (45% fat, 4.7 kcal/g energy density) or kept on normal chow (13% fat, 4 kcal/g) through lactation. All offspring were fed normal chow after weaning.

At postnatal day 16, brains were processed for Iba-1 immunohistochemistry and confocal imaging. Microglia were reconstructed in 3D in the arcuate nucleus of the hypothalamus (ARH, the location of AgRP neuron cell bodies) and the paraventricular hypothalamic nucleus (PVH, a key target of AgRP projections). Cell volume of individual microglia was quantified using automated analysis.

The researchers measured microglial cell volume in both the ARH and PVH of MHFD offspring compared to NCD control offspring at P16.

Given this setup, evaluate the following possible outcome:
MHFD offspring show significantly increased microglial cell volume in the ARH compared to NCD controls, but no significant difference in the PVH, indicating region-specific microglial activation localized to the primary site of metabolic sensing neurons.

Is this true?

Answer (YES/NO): NO